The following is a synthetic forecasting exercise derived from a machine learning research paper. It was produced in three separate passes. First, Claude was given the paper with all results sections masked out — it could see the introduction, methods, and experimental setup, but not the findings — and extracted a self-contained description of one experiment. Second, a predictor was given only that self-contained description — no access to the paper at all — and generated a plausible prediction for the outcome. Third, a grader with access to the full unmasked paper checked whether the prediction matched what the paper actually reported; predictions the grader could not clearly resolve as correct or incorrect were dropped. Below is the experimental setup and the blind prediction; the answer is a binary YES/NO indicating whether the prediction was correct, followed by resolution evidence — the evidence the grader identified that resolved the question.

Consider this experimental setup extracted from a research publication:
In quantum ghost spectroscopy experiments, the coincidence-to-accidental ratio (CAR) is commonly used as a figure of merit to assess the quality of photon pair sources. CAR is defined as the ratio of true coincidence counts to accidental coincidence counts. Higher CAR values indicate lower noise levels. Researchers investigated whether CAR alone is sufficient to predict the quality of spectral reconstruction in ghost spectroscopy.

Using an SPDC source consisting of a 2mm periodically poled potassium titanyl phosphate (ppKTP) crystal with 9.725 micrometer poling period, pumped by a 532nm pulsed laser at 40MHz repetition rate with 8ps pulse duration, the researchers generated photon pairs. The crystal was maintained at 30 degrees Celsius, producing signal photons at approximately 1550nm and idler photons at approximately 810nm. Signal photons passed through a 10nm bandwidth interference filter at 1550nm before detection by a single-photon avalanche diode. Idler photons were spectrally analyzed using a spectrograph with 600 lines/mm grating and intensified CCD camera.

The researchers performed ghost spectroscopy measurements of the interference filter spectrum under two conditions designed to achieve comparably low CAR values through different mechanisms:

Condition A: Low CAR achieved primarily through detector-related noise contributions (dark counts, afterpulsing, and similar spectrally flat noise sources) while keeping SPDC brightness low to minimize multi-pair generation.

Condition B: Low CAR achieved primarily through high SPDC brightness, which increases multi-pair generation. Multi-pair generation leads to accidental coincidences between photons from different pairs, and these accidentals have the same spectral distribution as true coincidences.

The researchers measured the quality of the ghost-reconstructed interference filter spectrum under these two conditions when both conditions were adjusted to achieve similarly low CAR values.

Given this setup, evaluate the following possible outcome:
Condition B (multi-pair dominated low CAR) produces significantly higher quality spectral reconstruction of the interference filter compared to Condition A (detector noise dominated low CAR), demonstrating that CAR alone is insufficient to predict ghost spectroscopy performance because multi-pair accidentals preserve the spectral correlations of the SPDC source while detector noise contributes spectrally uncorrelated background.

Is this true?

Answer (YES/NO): NO